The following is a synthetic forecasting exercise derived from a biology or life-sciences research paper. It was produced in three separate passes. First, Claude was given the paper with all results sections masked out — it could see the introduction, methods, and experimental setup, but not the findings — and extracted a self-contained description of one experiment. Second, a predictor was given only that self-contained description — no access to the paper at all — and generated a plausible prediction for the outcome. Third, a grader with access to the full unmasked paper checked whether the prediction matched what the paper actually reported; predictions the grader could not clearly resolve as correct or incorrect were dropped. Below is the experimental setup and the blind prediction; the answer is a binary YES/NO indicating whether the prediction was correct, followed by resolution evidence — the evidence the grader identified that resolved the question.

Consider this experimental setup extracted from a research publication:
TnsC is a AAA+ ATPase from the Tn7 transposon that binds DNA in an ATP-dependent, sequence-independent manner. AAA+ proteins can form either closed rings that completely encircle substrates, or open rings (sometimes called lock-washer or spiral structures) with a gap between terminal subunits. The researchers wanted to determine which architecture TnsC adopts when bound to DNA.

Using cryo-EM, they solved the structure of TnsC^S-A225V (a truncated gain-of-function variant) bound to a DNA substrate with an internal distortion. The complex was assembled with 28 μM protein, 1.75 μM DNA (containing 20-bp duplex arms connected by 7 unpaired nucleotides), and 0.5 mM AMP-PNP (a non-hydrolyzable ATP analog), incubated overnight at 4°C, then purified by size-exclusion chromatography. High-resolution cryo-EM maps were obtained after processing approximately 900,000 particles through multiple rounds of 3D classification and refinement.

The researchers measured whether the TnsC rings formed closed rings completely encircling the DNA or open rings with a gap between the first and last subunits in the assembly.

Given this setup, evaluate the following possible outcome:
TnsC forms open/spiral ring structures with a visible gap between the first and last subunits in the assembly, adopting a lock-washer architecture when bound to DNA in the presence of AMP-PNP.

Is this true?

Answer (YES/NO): YES